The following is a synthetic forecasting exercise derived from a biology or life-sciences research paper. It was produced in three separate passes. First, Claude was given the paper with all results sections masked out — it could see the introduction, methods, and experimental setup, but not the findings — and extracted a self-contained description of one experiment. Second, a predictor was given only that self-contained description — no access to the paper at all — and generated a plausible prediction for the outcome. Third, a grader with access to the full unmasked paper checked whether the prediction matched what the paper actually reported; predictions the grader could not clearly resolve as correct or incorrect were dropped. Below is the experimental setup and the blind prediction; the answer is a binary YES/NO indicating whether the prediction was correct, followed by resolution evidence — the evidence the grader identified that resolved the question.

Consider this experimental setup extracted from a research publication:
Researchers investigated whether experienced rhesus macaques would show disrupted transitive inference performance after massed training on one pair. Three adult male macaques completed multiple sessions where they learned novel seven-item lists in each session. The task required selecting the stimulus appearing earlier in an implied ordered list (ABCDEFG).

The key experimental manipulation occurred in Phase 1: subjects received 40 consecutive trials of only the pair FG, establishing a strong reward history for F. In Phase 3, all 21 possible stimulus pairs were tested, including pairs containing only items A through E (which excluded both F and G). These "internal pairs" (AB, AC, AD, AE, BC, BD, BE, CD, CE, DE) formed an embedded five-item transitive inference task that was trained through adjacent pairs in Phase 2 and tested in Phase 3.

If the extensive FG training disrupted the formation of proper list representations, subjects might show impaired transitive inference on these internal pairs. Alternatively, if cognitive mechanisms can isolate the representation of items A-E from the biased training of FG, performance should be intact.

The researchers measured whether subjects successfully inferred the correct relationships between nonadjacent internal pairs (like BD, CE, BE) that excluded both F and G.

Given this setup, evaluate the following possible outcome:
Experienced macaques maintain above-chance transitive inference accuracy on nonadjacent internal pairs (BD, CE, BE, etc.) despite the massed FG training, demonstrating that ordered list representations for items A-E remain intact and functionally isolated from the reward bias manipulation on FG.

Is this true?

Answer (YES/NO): YES